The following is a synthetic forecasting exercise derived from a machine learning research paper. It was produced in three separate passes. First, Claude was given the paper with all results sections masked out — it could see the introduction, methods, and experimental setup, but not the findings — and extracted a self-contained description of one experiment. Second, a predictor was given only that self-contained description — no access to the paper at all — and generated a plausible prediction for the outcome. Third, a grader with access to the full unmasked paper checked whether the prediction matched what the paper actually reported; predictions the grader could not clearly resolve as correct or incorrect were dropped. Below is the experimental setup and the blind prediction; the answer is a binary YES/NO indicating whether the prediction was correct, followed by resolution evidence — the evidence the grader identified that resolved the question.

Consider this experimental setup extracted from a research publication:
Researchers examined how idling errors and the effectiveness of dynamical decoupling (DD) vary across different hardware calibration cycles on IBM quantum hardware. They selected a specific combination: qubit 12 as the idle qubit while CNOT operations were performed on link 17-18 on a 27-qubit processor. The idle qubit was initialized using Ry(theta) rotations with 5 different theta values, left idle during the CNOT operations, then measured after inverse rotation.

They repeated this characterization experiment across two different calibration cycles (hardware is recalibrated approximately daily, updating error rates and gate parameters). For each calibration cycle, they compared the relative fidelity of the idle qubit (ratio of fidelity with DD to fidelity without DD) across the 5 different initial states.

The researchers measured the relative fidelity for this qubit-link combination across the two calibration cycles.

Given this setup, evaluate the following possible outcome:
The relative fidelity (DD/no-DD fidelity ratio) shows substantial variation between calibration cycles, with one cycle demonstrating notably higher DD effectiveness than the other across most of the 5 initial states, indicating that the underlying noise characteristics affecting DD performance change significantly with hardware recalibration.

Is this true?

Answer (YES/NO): YES